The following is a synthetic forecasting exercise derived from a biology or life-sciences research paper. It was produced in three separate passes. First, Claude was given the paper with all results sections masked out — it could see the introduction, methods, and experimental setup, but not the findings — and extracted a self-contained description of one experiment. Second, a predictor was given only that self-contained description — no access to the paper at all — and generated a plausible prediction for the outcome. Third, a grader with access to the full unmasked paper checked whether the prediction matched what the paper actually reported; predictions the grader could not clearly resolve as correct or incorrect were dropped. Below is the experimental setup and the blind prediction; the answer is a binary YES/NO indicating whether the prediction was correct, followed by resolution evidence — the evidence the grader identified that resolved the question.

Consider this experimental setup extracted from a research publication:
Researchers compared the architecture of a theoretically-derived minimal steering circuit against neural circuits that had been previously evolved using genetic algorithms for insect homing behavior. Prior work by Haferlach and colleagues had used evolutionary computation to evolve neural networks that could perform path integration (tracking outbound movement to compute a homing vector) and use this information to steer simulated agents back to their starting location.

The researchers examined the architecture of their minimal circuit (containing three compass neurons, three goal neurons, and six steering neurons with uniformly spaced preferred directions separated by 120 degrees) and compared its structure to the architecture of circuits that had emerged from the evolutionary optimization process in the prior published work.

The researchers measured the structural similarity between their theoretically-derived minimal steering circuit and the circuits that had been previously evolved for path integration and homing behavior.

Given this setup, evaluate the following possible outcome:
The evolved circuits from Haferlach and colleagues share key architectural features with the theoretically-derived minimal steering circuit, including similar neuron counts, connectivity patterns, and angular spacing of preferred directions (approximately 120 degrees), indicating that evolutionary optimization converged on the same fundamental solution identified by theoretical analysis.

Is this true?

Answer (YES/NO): YES